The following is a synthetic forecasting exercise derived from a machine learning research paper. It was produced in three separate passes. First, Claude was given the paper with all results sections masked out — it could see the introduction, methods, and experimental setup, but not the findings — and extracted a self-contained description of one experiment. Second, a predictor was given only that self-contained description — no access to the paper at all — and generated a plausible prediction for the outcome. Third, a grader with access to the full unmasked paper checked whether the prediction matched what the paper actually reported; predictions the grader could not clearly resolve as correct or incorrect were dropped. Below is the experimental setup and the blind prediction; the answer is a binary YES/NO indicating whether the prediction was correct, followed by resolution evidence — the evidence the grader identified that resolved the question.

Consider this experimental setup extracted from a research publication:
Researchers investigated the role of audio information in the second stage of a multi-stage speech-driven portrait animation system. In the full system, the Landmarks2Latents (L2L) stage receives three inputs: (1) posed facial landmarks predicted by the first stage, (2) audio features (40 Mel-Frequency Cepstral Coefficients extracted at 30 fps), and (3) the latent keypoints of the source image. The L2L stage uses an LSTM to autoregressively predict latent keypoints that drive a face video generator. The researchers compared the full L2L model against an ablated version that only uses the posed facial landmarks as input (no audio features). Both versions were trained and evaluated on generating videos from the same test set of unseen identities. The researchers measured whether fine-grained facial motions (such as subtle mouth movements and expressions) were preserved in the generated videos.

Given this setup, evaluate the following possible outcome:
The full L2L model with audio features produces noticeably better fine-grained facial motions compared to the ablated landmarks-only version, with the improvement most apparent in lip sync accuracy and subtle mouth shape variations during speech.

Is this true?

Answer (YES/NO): YES